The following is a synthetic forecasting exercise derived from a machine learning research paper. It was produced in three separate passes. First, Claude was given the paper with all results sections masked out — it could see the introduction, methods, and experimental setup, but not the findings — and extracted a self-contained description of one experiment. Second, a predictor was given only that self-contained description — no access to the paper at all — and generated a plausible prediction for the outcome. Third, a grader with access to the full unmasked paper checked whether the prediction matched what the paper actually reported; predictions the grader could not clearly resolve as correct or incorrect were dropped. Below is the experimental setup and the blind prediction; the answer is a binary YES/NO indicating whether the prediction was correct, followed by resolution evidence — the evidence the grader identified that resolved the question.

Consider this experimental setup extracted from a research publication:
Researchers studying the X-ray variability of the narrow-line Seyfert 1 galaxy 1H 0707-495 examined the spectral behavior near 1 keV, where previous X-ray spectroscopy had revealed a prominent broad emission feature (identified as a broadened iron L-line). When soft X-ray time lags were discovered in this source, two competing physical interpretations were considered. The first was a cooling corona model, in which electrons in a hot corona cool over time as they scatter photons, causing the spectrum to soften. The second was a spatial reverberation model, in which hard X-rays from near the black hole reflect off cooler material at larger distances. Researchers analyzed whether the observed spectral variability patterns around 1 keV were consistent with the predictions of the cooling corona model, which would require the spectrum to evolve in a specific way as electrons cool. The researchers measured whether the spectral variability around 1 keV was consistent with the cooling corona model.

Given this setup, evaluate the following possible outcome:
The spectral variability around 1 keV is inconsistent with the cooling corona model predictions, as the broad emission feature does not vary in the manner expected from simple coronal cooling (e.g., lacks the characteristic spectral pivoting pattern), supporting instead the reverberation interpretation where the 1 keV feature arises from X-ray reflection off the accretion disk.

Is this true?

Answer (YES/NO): YES